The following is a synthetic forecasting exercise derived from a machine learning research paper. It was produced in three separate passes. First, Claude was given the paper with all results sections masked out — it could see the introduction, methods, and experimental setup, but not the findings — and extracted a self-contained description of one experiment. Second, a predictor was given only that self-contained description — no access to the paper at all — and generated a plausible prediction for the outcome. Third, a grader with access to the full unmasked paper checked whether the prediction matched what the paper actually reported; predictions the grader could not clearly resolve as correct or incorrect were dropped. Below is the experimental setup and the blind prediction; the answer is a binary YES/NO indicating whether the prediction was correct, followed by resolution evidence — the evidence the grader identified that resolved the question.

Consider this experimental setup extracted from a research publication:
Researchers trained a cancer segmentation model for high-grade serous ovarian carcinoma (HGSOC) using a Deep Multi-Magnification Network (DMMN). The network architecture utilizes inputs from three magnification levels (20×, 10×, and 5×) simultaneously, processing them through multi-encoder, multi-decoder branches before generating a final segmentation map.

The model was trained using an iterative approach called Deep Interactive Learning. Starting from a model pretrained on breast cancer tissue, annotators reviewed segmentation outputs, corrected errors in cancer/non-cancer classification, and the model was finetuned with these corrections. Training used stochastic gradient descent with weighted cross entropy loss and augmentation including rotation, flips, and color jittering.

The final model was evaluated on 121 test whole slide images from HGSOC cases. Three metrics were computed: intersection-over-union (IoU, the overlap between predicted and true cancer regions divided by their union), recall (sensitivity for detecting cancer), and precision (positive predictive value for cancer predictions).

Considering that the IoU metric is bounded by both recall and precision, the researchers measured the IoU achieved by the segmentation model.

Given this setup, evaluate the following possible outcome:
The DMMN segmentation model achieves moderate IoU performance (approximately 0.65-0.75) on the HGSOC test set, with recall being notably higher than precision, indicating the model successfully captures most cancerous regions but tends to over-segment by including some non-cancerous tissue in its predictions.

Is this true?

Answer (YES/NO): NO